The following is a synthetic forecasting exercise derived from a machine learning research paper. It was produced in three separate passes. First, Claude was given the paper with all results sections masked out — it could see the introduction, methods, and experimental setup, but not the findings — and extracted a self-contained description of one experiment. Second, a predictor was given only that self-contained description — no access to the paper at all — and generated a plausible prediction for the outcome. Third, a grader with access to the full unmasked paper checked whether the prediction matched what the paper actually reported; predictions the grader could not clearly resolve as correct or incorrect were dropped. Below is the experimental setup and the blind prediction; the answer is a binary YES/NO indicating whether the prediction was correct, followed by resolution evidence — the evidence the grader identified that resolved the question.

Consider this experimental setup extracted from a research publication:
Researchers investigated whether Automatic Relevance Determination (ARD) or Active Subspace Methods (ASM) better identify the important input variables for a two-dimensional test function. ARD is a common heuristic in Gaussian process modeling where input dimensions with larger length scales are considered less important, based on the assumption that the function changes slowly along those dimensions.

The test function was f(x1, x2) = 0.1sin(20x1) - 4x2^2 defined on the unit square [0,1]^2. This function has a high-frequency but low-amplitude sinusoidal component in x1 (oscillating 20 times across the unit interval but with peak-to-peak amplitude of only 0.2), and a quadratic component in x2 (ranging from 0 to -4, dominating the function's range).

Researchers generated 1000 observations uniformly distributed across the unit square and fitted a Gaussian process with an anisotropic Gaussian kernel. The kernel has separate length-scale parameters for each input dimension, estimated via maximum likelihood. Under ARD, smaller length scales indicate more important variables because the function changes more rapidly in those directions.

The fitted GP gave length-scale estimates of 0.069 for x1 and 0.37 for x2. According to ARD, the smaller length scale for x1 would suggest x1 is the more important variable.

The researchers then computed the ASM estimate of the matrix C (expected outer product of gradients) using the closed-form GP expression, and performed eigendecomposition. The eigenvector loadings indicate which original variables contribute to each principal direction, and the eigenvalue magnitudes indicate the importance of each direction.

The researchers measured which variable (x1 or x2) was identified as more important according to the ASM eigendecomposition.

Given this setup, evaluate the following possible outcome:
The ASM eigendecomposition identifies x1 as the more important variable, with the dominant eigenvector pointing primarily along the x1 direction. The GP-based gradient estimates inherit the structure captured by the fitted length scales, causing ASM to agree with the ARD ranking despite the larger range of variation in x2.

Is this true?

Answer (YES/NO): NO